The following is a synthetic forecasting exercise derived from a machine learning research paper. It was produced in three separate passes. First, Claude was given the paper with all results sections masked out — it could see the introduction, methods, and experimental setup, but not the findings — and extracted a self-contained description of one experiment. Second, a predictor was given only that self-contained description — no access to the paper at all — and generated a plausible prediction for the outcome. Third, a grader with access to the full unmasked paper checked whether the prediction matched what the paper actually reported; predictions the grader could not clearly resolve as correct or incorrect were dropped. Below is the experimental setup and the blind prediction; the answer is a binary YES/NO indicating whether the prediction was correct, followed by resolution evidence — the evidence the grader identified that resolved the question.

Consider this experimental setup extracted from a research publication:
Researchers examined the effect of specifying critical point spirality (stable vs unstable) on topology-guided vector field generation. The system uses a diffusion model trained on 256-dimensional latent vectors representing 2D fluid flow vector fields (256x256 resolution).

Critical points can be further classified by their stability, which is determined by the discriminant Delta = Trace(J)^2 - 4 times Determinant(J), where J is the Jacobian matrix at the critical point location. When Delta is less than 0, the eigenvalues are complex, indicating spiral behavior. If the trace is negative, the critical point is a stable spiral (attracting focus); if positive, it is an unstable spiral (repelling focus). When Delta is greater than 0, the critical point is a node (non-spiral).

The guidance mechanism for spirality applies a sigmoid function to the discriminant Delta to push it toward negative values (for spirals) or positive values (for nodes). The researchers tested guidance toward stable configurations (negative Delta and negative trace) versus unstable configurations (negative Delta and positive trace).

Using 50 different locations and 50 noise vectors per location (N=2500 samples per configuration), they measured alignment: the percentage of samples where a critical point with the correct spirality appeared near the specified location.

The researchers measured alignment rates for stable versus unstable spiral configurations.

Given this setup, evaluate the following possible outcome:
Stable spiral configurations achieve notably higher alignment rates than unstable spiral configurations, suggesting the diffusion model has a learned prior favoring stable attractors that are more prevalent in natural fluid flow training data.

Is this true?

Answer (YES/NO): YES